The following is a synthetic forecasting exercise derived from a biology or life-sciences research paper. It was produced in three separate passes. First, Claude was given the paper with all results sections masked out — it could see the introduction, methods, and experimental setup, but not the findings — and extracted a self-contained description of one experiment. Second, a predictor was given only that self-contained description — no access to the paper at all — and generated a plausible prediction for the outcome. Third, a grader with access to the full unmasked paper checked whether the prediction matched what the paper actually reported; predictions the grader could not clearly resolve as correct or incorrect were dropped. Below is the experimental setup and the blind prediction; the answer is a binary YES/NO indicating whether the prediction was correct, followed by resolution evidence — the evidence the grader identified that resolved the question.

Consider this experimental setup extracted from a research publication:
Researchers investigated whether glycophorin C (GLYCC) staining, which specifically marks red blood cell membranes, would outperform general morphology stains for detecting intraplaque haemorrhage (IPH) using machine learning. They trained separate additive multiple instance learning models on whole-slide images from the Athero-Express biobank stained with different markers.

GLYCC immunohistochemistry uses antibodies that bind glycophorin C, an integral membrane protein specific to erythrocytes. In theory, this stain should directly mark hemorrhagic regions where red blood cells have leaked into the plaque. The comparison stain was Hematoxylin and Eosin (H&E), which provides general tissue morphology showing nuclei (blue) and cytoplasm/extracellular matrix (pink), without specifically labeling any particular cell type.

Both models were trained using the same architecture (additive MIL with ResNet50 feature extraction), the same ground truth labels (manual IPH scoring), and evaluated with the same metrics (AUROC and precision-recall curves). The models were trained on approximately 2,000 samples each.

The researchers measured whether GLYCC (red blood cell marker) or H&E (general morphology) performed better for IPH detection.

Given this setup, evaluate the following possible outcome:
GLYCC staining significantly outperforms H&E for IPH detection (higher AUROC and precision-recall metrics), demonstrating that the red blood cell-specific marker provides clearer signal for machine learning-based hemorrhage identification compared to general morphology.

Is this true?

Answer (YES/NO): NO